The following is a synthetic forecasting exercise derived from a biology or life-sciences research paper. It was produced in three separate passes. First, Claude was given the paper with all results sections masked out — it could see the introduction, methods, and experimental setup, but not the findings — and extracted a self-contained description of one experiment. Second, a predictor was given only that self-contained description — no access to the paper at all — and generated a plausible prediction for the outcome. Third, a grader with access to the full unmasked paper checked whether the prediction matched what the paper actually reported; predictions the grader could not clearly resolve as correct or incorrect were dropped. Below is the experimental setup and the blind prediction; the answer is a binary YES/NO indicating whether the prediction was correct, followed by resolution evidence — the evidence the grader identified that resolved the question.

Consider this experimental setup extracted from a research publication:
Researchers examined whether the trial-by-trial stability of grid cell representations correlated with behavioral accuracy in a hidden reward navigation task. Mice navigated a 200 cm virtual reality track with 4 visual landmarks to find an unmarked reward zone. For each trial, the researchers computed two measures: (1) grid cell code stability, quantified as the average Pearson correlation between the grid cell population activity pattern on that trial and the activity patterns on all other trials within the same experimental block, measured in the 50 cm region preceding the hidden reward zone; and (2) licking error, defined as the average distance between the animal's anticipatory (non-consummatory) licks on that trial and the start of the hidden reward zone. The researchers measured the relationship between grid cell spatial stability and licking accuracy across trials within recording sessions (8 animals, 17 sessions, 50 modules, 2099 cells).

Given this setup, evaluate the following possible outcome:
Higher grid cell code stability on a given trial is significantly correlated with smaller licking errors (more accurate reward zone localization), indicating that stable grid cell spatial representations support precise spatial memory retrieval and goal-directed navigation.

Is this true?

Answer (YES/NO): YES